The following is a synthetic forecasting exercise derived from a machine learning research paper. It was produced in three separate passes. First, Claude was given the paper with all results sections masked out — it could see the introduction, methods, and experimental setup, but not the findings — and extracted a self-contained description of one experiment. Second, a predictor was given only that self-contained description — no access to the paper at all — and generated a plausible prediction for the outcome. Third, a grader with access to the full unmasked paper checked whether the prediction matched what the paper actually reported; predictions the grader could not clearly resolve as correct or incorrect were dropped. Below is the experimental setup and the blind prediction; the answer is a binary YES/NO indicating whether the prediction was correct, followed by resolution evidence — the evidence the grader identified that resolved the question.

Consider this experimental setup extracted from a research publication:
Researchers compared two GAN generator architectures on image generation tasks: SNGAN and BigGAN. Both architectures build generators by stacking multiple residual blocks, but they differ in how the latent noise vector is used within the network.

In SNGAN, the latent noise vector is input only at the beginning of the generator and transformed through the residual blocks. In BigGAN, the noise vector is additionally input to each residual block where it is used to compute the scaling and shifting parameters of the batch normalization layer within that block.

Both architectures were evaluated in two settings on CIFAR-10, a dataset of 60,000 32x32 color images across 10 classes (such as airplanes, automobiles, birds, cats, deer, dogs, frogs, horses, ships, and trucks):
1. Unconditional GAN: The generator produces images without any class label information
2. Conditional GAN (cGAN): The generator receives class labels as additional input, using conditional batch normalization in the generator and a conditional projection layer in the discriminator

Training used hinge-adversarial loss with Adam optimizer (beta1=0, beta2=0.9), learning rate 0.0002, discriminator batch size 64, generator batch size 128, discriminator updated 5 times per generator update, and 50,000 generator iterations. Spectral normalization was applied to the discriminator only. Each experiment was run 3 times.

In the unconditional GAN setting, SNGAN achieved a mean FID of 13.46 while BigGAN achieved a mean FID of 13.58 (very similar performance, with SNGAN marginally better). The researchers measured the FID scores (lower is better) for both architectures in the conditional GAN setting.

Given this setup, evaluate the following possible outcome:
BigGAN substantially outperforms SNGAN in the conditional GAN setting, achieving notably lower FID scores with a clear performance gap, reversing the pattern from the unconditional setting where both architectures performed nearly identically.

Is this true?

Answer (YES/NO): NO